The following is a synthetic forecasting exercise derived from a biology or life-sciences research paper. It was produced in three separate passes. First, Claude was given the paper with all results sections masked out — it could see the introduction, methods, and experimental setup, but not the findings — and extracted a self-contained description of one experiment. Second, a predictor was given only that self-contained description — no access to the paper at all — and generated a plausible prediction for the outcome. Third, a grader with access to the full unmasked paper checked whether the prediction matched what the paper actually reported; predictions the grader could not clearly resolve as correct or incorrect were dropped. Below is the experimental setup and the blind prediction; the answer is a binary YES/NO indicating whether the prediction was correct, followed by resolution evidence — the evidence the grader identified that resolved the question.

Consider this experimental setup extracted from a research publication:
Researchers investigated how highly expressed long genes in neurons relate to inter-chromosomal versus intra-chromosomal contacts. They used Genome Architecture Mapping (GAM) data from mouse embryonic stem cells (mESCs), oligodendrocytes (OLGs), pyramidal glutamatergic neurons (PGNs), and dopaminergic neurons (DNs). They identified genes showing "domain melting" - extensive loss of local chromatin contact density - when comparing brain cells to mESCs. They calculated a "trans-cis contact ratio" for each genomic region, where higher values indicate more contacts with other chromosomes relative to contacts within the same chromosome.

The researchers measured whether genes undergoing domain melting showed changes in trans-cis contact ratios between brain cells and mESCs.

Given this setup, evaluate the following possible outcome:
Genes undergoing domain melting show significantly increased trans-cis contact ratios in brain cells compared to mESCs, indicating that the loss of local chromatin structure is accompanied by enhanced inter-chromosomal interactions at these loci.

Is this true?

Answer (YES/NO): NO